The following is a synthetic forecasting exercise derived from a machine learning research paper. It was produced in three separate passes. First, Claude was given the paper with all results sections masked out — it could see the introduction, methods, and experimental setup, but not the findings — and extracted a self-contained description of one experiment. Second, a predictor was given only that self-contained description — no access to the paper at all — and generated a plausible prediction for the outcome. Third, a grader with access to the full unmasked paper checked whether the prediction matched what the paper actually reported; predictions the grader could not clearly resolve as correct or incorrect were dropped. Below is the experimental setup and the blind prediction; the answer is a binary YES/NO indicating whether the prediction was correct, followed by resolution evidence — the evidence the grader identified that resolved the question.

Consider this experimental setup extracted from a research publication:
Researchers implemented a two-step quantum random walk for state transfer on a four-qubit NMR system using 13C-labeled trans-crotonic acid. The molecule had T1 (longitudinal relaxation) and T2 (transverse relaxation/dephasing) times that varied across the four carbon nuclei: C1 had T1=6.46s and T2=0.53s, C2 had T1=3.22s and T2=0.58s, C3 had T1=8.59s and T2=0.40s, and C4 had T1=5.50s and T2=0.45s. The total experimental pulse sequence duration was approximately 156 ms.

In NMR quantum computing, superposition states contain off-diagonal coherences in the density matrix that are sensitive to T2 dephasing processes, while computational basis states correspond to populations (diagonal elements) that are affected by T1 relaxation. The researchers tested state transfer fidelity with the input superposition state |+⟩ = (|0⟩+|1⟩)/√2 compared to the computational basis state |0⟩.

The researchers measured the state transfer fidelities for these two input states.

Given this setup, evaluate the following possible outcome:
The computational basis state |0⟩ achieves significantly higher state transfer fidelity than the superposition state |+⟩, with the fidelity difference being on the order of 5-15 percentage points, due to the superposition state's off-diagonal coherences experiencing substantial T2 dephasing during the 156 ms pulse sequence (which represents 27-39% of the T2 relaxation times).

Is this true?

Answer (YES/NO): NO